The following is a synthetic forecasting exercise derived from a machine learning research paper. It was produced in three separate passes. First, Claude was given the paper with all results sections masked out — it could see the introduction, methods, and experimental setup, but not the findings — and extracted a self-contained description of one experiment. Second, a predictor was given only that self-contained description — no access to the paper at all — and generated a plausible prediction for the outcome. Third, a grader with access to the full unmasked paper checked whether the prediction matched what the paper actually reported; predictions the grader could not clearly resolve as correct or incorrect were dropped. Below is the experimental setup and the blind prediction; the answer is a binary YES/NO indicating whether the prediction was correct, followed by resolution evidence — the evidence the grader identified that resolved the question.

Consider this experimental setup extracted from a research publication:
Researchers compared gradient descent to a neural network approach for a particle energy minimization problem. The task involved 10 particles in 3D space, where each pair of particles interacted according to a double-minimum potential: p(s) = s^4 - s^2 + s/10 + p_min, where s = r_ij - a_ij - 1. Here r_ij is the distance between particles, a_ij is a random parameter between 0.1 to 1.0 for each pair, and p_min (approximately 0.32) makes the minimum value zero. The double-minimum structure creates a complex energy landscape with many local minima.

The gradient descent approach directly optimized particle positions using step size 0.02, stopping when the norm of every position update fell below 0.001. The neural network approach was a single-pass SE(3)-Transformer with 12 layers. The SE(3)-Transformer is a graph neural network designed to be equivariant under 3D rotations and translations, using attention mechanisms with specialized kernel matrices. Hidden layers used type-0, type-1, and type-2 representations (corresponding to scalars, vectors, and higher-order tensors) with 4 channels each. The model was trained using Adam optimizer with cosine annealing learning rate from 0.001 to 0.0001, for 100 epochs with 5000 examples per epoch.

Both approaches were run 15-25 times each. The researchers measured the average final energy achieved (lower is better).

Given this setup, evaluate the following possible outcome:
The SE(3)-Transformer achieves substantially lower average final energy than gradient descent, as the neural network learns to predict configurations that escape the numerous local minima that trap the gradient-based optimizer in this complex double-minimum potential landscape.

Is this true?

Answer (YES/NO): NO